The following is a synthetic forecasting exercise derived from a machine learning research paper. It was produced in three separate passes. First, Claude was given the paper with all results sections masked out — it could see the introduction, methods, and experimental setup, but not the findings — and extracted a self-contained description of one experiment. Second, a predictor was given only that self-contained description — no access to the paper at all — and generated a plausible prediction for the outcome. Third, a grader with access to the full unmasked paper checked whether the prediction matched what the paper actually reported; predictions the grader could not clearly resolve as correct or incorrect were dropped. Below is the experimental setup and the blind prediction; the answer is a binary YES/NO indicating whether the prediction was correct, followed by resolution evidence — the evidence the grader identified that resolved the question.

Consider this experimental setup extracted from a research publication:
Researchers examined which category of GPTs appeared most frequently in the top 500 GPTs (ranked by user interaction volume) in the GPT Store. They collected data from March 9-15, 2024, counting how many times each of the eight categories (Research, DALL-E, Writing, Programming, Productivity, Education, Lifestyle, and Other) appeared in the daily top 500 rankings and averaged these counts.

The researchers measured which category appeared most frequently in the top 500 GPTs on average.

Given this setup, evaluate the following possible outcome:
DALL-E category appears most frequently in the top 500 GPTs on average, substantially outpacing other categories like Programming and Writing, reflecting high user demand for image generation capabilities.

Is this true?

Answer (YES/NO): NO